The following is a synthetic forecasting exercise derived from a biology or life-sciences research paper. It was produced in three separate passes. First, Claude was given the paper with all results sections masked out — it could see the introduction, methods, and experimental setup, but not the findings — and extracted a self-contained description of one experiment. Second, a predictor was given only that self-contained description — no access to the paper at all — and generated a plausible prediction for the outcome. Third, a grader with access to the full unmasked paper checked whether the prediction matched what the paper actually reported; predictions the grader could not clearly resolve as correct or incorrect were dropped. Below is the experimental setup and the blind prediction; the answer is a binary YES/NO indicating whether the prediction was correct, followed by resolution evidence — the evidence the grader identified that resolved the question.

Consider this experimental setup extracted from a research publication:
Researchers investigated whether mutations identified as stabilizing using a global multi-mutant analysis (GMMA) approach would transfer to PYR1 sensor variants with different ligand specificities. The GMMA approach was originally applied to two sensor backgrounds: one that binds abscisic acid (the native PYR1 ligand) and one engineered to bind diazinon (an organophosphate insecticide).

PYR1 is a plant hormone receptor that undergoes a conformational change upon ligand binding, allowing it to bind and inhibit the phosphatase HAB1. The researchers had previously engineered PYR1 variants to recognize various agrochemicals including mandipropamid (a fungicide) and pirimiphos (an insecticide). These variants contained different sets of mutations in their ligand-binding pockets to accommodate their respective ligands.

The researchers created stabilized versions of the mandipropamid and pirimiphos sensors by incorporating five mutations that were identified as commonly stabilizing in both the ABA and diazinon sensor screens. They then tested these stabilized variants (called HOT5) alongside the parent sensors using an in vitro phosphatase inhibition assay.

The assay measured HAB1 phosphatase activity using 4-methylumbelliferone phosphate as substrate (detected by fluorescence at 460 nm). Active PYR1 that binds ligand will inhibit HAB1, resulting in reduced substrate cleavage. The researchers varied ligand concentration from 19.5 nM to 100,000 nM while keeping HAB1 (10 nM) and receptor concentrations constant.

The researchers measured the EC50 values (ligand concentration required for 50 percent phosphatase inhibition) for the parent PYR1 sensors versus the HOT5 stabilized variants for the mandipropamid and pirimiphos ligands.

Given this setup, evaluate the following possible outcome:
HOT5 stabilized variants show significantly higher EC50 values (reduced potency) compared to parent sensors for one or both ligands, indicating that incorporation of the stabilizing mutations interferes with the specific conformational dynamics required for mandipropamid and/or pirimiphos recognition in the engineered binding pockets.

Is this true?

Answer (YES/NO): NO